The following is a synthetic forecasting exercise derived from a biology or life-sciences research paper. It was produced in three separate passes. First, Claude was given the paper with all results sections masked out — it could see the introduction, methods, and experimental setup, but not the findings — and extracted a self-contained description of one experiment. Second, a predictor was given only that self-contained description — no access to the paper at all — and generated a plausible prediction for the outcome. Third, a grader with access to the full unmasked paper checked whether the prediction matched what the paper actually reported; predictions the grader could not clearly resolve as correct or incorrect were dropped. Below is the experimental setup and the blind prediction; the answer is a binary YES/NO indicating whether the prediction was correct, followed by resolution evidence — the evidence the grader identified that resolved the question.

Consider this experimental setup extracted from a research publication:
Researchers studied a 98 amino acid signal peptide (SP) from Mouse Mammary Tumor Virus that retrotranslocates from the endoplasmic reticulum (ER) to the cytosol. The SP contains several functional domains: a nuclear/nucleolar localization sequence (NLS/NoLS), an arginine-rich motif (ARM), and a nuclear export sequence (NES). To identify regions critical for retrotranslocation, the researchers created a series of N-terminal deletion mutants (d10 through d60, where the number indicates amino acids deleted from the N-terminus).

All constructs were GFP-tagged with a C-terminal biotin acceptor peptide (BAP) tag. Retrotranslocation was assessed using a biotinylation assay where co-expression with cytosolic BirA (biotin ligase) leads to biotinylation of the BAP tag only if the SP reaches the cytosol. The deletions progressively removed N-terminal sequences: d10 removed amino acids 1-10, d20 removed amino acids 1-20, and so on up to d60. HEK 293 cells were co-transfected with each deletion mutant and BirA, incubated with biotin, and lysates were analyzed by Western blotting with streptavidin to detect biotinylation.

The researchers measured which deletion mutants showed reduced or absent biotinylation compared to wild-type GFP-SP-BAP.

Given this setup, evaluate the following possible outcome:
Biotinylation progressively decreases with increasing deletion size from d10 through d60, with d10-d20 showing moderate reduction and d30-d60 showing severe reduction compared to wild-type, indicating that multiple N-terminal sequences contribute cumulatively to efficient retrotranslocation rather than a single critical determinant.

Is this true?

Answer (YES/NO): NO